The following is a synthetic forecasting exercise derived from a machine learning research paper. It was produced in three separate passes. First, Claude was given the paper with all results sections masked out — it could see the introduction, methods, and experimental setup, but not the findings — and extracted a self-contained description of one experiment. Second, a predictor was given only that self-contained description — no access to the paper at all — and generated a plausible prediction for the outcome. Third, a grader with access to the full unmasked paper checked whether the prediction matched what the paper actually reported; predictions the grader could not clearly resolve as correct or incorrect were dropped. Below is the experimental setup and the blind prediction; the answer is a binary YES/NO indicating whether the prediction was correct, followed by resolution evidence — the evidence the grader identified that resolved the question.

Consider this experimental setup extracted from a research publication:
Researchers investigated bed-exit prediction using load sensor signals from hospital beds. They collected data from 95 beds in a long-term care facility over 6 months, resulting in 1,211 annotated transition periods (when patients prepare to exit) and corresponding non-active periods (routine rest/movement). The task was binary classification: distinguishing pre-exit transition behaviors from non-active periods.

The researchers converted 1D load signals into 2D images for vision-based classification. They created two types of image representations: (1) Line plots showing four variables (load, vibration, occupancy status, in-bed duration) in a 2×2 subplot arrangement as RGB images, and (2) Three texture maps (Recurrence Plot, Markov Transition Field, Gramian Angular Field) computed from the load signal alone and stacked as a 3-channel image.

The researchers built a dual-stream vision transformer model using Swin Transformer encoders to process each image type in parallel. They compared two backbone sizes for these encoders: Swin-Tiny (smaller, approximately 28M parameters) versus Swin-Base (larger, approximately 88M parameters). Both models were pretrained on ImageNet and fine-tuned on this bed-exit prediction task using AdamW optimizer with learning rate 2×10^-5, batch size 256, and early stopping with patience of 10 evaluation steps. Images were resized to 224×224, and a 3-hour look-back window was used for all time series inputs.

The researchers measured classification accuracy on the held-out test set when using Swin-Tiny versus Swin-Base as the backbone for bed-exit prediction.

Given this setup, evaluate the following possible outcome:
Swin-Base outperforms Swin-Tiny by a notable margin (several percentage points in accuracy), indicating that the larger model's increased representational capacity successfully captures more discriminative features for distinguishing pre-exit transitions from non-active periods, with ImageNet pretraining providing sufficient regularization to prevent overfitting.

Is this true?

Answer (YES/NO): NO